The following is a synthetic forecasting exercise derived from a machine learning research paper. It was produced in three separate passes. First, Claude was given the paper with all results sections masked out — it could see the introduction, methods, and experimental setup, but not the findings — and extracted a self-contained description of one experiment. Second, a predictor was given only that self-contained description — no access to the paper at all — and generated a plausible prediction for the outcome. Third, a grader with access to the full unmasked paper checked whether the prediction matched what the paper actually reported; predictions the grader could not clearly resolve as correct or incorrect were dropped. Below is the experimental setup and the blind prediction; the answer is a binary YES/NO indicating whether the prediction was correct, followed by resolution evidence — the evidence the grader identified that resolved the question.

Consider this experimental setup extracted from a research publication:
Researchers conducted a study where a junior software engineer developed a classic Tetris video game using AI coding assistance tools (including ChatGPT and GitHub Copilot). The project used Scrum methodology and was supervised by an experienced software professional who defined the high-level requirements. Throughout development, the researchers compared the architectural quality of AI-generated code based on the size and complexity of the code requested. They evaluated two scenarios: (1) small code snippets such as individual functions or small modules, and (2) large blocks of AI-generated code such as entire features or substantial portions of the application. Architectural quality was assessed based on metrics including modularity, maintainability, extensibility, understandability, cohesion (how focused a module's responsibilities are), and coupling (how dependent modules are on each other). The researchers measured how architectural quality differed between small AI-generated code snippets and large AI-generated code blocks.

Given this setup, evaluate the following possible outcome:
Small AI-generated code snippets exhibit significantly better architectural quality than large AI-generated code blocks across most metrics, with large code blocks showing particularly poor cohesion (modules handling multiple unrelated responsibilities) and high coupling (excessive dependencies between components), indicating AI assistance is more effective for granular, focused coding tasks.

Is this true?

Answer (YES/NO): NO